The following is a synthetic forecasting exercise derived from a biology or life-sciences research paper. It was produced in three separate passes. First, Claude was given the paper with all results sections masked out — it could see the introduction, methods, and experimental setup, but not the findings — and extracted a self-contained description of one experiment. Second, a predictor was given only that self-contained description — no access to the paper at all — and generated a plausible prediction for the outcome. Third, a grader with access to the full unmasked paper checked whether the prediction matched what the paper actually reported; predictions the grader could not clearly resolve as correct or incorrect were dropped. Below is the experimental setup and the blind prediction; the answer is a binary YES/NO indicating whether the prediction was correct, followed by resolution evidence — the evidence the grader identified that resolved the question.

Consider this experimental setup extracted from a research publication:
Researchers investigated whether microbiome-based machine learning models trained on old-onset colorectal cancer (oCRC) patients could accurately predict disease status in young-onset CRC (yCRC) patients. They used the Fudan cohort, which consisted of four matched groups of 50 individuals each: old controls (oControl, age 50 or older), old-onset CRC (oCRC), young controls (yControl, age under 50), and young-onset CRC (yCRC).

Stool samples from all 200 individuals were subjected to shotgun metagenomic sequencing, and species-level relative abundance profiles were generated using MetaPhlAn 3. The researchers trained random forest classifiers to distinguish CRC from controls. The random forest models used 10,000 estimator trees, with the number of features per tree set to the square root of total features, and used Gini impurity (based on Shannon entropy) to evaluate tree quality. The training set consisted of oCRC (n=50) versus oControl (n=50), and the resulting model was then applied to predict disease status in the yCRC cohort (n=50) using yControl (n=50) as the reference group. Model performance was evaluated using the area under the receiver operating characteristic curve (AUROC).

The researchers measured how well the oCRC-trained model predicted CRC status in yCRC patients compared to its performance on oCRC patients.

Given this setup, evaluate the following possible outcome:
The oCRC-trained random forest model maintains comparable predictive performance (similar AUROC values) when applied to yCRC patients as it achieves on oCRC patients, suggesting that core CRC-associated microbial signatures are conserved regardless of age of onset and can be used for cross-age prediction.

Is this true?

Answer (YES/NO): YES